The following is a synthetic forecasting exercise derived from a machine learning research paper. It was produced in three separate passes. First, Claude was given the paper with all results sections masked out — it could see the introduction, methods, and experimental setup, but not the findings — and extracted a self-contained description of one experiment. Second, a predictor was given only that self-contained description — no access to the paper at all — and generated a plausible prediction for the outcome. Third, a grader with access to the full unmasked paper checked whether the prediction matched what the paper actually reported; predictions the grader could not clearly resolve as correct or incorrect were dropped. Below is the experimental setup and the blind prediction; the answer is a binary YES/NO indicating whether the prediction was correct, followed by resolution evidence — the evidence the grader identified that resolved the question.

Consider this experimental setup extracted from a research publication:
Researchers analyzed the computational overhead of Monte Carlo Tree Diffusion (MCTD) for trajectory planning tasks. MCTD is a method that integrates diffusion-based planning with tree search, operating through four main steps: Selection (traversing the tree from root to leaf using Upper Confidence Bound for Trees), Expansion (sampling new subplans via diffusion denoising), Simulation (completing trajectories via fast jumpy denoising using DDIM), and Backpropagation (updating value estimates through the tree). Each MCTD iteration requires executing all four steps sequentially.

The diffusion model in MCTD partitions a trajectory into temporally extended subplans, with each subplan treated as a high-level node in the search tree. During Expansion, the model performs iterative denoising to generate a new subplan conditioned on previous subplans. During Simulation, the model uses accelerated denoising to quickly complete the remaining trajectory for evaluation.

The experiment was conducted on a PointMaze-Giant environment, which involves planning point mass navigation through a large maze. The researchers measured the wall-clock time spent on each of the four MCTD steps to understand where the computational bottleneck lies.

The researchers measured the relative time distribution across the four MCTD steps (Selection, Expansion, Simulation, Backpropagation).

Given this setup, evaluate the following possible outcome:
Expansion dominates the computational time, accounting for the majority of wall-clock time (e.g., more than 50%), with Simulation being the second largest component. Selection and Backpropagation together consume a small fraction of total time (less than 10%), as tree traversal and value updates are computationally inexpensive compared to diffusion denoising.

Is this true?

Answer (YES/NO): YES